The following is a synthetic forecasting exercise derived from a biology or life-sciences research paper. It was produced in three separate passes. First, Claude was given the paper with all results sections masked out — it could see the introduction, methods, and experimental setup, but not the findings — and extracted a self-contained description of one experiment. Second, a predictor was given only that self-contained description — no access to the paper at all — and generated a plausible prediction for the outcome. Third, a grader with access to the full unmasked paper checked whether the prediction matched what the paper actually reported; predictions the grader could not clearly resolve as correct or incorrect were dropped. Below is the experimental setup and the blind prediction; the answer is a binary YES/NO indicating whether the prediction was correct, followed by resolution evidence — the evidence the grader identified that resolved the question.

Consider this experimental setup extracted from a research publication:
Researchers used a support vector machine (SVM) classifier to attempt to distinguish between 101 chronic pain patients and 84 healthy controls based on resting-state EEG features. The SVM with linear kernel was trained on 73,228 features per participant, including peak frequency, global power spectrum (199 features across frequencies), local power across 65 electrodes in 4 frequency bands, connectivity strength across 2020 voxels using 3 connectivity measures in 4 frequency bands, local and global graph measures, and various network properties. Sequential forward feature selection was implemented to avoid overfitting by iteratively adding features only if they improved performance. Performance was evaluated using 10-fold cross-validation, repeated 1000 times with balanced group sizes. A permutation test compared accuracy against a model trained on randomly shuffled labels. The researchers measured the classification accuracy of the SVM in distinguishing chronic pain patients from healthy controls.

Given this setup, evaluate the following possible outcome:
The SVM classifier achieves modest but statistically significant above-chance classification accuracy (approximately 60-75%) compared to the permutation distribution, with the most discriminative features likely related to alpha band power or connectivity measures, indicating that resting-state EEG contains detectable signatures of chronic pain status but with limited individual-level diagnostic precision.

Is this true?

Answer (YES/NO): NO